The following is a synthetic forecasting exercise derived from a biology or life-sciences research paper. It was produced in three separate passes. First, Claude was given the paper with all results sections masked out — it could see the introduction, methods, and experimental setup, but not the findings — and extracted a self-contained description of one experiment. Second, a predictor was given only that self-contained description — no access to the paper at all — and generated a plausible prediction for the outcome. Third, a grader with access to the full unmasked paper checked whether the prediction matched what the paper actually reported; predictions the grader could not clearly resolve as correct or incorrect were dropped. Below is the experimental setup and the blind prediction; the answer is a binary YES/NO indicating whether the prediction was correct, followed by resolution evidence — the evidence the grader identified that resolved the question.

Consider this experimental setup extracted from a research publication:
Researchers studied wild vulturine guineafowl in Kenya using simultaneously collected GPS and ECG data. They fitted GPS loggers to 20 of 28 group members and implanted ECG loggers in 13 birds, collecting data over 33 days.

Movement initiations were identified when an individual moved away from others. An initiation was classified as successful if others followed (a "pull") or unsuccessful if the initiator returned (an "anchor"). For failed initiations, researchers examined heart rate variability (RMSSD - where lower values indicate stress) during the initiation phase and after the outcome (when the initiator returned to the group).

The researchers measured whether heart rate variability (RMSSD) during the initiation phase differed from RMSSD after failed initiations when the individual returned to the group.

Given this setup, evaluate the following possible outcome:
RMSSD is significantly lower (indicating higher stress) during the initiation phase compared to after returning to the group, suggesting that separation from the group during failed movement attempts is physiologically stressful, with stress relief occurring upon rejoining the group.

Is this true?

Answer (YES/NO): NO